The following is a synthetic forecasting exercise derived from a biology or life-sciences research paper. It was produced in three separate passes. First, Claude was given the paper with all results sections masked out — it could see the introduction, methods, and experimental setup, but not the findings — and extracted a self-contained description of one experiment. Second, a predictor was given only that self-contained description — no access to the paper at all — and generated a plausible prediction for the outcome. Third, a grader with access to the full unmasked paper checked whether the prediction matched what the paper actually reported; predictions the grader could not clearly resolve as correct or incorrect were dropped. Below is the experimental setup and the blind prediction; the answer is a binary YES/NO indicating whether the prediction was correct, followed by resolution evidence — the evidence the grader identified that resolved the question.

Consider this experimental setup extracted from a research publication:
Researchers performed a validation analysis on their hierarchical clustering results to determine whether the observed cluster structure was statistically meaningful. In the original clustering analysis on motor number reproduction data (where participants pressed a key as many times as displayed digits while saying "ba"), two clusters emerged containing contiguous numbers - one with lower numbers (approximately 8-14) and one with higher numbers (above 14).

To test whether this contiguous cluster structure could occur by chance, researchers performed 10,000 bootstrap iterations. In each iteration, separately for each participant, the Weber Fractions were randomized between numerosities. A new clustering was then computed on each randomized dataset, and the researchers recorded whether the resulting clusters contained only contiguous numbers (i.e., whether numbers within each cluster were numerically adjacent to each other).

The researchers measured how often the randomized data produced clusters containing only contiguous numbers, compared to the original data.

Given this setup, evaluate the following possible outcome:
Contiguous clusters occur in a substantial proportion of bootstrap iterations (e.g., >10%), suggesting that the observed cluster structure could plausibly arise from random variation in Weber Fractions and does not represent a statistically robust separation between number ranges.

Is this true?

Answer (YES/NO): NO